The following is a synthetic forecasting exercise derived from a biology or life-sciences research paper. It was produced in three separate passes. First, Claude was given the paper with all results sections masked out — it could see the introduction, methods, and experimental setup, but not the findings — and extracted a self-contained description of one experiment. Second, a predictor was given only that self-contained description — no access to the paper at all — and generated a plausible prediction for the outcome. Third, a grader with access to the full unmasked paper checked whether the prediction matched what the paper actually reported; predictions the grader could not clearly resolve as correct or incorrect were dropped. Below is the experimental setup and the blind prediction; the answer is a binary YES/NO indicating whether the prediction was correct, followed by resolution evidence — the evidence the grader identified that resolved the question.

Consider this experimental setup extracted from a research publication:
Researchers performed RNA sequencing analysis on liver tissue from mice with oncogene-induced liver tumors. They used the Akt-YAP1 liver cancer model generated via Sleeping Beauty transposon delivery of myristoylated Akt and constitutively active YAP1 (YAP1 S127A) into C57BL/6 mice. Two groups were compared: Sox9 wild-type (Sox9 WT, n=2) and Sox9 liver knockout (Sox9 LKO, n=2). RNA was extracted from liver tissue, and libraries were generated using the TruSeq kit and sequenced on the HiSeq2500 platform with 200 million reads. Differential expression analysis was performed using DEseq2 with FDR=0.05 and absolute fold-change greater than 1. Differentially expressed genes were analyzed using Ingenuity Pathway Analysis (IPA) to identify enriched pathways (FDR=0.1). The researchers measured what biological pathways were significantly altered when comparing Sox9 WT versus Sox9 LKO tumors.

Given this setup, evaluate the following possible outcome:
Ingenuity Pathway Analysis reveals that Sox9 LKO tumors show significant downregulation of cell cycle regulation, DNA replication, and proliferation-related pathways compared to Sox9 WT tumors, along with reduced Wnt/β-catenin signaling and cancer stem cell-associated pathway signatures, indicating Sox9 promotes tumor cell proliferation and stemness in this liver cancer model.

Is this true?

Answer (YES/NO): NO